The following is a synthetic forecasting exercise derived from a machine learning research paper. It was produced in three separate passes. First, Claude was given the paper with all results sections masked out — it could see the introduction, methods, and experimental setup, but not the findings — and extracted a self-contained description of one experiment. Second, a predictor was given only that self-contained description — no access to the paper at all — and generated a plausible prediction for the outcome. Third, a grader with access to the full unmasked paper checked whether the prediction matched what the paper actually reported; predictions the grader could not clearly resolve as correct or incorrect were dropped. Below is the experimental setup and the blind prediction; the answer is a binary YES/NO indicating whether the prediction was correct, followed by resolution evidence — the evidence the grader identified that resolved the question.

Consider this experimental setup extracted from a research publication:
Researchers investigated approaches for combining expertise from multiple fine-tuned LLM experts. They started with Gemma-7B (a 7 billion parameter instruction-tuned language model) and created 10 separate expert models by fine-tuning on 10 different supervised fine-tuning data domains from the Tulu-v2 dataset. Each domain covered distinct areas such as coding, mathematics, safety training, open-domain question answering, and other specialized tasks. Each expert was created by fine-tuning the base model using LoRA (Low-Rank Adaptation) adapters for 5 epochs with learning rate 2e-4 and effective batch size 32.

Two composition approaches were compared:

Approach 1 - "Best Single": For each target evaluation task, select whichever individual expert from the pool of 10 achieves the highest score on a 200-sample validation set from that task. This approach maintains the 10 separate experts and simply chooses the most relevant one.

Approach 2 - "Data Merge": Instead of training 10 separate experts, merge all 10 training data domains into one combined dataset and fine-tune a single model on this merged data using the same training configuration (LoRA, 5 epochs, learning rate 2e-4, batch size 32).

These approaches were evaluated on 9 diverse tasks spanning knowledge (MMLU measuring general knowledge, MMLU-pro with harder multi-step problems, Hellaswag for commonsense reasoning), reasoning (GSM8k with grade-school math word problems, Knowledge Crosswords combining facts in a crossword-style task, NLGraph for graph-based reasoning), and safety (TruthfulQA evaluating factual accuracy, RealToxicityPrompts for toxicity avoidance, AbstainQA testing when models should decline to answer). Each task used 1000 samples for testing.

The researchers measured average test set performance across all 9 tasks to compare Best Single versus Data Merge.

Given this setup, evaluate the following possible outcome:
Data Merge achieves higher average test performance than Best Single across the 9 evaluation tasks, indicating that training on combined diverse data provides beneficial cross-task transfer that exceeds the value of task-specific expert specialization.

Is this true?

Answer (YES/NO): NO